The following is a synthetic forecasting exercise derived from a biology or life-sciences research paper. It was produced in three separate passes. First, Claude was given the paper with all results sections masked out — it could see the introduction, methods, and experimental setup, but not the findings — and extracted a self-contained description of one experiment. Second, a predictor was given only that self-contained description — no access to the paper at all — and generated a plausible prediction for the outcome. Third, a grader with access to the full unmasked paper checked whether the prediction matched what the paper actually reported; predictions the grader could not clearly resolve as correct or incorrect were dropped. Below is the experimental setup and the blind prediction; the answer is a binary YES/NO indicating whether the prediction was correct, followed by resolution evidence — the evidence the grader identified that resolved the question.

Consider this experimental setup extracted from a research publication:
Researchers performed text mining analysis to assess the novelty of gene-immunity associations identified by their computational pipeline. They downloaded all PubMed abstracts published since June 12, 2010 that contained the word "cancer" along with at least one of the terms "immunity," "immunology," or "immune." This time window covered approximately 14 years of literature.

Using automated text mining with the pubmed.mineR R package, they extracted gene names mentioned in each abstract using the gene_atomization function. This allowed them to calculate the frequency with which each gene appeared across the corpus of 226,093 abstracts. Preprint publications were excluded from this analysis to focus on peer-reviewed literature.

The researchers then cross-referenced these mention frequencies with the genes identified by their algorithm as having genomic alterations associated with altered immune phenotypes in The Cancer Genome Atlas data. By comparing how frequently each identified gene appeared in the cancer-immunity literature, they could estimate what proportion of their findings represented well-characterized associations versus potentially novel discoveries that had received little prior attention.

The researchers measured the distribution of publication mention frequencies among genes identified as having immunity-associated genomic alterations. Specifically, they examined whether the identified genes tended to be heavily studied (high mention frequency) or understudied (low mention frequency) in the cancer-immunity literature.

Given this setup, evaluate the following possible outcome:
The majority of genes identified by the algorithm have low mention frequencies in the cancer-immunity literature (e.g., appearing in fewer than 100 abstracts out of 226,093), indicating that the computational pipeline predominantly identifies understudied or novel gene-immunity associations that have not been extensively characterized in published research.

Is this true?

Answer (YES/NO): YES